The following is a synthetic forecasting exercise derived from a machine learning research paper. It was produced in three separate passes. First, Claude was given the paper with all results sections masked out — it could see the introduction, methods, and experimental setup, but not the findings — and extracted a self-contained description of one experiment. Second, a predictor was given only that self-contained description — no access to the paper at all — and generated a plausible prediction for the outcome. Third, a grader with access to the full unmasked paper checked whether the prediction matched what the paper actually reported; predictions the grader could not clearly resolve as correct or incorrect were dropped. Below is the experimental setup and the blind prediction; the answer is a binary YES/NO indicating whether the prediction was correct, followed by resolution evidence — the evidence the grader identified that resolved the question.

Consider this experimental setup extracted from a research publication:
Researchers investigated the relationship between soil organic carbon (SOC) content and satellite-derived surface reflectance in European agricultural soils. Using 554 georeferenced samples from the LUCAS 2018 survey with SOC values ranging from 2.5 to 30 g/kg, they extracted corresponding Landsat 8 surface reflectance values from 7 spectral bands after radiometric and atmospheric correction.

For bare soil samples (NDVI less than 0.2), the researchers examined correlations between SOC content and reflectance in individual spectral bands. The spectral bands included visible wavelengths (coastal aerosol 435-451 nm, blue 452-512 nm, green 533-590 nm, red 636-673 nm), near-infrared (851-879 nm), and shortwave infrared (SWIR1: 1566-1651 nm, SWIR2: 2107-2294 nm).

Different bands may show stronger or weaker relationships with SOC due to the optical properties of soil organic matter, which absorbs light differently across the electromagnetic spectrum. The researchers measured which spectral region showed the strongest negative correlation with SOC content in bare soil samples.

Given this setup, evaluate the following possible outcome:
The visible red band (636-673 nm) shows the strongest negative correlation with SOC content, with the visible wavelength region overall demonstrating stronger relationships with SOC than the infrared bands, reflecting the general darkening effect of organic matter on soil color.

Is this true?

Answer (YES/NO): NO